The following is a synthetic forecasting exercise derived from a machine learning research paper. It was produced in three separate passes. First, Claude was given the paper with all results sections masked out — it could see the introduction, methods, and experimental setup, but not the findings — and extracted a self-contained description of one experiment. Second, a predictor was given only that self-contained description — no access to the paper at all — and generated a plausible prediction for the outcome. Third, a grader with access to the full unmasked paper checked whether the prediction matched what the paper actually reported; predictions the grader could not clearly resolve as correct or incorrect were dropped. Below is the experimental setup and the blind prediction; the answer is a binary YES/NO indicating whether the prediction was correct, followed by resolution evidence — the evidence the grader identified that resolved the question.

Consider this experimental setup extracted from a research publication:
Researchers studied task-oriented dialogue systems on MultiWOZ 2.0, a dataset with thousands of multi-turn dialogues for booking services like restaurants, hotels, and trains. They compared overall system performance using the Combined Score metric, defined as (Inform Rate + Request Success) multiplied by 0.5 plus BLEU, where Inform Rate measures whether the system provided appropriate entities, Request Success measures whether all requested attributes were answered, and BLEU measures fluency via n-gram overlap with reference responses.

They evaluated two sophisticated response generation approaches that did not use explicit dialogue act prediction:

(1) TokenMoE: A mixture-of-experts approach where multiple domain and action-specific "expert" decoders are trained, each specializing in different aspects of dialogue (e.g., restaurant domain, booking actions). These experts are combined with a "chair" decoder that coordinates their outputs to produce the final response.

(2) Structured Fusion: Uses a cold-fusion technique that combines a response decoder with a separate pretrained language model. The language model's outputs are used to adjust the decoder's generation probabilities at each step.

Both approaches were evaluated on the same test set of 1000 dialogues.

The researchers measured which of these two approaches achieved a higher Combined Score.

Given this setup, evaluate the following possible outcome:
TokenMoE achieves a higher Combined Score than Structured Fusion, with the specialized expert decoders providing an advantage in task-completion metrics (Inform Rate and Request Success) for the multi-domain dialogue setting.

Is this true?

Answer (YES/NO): NO